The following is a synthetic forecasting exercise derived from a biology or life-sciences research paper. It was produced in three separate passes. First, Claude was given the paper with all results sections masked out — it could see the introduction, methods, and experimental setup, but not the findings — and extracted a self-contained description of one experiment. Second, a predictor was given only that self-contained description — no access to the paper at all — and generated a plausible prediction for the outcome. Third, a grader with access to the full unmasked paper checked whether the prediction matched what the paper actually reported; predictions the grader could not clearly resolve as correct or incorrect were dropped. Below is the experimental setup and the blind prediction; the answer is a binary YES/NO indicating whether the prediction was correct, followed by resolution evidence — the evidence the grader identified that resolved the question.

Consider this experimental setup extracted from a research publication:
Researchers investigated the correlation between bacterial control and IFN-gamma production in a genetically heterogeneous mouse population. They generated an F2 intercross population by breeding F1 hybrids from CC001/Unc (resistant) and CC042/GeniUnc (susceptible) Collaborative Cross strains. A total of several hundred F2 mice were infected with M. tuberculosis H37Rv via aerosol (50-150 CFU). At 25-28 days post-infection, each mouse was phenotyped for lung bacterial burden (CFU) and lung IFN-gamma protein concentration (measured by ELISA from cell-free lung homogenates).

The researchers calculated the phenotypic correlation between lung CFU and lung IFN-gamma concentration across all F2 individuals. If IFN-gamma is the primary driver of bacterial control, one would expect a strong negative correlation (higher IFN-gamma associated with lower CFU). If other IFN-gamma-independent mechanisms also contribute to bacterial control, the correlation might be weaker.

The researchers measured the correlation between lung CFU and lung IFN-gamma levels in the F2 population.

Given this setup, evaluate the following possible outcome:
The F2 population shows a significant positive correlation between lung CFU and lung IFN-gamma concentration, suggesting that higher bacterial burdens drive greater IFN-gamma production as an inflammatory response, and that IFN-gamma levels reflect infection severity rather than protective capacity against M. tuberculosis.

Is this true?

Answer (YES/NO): NO